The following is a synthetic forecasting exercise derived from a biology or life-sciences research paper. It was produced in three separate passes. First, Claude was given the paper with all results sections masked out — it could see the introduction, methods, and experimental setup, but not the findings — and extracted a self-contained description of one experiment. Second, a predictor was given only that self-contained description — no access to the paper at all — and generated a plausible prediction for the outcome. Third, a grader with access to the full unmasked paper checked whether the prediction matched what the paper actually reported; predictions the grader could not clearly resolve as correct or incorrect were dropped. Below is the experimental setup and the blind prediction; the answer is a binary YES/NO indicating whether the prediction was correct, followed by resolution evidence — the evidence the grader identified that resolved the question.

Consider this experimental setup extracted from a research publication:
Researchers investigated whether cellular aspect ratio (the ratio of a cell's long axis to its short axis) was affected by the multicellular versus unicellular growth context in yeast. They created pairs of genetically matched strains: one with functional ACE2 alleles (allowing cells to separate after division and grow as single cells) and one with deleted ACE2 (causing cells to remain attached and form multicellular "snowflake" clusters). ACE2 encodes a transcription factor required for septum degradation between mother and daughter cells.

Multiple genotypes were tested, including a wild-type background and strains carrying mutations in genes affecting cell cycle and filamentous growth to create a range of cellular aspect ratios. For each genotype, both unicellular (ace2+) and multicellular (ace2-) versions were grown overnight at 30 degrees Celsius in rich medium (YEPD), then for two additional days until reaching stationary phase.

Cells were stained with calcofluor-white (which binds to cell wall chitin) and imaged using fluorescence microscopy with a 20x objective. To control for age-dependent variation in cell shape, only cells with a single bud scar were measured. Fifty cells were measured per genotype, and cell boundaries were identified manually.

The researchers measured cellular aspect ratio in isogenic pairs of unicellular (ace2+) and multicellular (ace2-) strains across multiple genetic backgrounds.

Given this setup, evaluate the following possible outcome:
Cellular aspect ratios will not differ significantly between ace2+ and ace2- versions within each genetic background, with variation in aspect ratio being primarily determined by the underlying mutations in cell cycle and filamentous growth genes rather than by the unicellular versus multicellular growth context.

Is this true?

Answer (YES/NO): YES